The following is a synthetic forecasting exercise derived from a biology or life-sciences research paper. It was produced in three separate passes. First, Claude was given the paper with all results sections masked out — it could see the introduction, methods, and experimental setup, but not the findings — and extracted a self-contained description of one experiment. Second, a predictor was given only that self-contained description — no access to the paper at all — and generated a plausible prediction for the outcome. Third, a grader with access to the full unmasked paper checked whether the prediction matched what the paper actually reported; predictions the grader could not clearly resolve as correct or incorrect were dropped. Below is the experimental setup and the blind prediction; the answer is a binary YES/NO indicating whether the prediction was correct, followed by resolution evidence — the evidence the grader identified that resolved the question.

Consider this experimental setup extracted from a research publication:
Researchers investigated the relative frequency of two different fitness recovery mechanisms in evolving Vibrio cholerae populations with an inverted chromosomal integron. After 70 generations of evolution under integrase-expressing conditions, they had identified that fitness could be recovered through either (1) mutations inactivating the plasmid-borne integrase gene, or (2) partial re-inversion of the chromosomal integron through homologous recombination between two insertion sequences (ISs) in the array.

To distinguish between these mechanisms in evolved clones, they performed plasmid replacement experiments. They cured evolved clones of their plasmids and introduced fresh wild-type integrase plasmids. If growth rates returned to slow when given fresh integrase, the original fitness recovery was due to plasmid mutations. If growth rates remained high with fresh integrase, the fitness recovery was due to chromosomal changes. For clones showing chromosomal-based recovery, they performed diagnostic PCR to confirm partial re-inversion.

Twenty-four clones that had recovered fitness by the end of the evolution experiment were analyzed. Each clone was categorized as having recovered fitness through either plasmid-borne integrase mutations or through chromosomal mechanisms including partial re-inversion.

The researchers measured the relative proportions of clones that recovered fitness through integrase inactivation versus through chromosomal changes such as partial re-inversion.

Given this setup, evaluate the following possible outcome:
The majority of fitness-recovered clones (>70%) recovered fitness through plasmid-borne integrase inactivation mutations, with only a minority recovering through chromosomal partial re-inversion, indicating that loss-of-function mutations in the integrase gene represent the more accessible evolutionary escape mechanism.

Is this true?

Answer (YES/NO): YES